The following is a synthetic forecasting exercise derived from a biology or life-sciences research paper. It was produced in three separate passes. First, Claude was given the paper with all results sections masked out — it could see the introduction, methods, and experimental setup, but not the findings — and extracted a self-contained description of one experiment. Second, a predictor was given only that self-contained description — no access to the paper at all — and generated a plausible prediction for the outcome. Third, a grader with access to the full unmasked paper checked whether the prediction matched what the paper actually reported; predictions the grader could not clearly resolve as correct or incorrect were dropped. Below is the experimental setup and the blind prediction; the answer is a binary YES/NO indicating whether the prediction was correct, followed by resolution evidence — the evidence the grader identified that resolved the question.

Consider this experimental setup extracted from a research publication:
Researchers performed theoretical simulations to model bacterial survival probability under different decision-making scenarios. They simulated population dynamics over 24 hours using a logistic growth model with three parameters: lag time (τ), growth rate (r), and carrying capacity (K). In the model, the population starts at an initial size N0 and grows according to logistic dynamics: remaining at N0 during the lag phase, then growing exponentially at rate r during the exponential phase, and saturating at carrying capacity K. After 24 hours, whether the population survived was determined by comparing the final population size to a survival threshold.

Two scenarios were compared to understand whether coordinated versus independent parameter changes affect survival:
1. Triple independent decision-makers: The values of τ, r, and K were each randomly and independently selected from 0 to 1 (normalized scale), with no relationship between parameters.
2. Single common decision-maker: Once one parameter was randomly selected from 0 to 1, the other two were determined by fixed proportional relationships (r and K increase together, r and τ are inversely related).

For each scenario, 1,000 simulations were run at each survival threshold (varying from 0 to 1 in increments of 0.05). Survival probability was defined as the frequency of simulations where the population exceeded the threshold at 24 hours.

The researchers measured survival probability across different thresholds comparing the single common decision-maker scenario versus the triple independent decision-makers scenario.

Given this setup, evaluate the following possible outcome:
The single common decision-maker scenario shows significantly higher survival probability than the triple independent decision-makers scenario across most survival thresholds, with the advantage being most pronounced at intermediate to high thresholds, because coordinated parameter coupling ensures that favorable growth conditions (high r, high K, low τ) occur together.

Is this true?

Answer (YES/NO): NO